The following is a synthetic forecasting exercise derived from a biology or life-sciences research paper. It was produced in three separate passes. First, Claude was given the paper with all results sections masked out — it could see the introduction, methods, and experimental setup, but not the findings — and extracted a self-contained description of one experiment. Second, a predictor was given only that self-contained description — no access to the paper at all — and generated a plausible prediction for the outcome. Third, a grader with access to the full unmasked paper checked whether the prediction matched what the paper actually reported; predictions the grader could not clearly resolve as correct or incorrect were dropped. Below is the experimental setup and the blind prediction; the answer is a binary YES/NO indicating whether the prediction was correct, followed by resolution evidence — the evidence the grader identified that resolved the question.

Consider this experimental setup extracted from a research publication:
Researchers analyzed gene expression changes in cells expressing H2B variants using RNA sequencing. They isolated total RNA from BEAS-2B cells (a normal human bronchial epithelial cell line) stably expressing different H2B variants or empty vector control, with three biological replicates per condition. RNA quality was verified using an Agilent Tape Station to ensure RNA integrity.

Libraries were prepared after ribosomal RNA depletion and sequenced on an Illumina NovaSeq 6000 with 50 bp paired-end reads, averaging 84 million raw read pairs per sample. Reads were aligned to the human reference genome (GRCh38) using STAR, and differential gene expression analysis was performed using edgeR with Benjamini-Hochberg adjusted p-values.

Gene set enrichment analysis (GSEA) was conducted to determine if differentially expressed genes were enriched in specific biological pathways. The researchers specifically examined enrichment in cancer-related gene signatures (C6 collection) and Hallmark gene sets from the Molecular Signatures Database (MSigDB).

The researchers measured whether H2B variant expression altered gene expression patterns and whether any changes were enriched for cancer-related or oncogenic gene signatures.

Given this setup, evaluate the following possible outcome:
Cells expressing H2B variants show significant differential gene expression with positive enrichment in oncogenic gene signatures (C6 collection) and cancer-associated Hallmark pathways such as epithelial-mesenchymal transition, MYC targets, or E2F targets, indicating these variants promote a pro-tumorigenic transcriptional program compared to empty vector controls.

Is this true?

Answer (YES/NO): NO